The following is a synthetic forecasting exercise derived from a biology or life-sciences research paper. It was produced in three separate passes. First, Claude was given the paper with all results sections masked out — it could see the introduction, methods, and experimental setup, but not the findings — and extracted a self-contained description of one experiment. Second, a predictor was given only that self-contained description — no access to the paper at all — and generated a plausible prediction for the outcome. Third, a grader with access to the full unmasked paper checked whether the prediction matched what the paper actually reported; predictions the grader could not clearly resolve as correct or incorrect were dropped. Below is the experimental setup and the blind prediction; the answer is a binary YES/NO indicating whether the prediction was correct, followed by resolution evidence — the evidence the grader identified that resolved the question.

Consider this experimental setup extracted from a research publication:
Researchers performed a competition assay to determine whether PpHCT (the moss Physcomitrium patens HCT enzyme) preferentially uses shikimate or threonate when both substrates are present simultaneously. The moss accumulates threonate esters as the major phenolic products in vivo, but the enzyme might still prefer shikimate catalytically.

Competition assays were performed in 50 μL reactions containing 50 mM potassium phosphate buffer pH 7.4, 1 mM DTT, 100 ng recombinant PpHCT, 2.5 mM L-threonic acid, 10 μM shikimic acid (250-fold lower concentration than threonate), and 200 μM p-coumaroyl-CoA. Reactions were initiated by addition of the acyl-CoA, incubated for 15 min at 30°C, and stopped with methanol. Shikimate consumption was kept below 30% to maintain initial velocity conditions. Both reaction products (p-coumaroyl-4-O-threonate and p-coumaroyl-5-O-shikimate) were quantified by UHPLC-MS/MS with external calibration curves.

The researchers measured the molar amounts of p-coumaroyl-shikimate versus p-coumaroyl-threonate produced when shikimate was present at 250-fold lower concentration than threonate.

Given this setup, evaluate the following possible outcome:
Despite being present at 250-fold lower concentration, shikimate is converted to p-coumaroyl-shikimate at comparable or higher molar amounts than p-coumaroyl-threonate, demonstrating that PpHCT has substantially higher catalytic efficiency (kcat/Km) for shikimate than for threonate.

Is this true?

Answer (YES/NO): YES